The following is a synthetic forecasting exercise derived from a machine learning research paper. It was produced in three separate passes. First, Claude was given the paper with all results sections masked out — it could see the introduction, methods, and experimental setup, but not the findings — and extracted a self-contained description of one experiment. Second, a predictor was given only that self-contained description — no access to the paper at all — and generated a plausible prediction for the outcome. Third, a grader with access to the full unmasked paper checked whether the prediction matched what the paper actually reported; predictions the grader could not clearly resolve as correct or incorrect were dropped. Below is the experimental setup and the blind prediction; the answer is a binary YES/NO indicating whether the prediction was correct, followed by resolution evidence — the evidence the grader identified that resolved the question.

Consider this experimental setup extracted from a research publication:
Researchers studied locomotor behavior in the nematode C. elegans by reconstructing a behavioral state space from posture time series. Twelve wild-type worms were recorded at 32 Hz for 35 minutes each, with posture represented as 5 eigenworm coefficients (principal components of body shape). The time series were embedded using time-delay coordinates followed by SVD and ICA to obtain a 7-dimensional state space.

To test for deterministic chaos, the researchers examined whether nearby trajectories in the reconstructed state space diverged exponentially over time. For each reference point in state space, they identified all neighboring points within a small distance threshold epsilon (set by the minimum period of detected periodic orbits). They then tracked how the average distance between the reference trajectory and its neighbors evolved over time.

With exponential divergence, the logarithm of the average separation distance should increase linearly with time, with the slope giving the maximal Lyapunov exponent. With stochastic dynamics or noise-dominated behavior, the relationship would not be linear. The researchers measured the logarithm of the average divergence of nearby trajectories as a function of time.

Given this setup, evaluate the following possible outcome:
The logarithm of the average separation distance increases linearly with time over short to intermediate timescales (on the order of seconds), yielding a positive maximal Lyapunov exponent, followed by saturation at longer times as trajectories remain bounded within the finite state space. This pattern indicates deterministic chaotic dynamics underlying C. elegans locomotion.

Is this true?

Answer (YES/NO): YES